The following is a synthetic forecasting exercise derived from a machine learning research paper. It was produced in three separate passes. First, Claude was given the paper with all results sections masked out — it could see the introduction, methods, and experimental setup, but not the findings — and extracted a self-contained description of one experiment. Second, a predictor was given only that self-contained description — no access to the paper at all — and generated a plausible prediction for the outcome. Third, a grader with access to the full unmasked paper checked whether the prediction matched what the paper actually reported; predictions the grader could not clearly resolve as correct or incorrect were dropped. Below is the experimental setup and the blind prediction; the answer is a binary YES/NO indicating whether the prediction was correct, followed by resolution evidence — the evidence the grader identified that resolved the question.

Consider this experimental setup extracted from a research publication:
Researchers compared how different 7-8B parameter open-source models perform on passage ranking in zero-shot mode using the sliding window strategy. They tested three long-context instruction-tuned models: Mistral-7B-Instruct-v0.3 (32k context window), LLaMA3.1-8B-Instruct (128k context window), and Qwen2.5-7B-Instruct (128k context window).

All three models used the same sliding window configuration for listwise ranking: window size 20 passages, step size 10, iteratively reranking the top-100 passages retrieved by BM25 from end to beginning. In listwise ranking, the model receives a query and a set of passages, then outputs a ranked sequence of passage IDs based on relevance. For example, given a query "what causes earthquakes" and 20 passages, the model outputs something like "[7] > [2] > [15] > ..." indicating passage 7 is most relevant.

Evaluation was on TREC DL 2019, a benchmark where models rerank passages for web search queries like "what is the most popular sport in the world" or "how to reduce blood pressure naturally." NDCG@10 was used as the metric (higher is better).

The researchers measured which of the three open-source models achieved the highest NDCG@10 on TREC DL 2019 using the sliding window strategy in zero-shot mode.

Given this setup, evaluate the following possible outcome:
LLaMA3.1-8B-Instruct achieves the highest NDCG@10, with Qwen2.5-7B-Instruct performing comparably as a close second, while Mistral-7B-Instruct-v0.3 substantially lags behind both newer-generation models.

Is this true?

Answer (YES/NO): NO